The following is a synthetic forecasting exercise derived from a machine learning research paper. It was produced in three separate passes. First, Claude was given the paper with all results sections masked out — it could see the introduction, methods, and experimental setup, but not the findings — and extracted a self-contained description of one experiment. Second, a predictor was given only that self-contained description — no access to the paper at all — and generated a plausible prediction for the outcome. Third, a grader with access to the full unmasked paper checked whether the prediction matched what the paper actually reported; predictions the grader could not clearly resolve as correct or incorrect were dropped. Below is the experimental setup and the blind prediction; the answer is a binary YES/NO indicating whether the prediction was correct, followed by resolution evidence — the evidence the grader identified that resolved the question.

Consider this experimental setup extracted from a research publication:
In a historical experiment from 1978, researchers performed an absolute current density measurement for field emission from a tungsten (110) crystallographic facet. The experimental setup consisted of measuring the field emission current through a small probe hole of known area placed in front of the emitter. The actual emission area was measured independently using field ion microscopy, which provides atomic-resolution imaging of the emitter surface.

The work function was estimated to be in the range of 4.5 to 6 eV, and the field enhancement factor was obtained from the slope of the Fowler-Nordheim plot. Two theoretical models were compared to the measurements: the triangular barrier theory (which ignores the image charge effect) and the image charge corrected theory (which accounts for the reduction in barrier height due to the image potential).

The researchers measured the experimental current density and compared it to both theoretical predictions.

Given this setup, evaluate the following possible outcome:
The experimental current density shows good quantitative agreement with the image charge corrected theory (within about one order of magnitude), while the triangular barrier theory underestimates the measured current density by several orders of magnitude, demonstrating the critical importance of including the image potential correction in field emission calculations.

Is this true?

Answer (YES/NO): NO